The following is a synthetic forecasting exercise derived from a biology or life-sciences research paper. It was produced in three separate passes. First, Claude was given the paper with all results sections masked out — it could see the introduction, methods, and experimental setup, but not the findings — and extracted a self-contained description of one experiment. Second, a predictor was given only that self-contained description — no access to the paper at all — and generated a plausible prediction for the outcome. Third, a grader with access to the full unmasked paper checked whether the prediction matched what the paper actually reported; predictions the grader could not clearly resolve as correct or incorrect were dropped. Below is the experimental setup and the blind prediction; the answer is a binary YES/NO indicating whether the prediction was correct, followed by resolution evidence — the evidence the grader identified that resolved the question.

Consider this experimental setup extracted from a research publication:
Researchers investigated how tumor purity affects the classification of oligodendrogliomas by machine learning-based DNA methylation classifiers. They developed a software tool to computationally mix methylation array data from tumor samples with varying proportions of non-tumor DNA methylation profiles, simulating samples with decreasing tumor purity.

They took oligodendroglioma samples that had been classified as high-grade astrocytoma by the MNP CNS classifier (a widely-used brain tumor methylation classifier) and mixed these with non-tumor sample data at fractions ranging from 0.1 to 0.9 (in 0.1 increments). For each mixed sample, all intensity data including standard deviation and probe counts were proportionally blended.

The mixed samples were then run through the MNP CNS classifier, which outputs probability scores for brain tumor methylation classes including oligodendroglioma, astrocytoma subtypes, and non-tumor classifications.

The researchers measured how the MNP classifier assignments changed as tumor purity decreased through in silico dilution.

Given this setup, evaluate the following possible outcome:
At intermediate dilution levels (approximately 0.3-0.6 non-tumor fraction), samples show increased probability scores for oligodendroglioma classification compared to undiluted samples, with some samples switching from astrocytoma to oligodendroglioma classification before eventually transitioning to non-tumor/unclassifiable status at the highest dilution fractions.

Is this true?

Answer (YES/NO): NO